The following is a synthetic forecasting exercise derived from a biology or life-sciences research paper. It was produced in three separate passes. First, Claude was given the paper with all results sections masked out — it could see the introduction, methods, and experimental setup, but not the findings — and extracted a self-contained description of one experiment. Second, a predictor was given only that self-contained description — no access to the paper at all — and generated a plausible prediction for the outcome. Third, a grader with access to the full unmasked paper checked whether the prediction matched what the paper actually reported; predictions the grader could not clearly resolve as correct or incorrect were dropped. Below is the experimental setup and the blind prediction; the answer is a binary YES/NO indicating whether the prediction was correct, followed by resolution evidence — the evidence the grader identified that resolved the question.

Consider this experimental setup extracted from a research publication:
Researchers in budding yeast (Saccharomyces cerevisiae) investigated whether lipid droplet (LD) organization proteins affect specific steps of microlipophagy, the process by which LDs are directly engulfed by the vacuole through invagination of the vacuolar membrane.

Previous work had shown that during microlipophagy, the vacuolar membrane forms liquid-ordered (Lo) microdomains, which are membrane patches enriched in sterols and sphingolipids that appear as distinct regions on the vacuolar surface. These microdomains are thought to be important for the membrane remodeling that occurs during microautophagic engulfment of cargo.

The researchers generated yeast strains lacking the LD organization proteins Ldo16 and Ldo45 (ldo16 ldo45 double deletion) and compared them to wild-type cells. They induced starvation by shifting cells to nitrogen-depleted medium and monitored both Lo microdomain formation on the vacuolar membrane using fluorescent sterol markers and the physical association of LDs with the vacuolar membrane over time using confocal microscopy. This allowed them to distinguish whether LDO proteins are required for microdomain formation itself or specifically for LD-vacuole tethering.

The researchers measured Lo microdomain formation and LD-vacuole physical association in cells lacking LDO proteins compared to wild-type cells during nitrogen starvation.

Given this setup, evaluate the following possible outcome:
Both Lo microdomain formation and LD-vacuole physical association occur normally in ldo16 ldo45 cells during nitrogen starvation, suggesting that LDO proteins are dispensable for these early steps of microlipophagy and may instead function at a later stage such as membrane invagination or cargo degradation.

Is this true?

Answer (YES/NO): NO